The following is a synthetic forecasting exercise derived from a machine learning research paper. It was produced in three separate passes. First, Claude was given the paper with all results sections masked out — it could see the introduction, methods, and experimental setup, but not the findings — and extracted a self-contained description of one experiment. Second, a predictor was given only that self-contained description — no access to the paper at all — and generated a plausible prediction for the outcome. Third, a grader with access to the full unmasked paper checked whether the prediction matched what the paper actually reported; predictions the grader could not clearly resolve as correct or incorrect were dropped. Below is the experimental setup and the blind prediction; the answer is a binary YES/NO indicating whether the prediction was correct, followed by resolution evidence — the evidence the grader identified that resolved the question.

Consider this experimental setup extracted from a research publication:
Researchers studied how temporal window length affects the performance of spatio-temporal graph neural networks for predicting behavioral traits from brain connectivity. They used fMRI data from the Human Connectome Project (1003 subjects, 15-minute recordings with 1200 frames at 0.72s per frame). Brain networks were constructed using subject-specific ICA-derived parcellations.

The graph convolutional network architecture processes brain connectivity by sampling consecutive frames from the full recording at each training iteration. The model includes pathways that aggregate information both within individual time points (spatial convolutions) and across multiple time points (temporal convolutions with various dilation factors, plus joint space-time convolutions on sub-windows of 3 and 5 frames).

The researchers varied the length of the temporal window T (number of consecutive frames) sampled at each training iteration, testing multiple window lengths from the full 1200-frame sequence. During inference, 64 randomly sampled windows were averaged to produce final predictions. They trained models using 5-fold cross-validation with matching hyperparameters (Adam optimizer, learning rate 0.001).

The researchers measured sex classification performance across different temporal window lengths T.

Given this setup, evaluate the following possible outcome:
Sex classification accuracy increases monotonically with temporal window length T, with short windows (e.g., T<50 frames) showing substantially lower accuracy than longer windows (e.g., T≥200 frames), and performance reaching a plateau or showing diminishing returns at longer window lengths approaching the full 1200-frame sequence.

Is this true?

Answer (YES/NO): NO